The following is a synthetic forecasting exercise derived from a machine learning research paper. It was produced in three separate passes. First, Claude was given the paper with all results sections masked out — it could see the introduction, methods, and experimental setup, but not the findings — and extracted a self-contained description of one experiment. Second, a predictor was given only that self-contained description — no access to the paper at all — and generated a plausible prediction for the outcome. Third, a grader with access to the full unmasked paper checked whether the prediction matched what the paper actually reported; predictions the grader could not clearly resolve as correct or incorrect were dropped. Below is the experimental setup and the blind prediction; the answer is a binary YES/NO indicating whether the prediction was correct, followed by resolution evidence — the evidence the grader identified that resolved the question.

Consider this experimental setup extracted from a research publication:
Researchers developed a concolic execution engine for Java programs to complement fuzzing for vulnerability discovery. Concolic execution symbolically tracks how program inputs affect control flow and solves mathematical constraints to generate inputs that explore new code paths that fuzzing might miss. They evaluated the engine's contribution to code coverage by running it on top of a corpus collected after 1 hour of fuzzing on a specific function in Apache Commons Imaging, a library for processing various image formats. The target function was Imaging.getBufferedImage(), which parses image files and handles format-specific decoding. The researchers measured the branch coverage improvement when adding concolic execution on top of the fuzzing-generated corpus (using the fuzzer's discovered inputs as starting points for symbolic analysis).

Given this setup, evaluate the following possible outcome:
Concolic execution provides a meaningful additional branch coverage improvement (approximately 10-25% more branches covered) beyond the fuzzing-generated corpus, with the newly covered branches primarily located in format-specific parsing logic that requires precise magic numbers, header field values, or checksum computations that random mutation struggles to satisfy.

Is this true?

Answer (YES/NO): NO